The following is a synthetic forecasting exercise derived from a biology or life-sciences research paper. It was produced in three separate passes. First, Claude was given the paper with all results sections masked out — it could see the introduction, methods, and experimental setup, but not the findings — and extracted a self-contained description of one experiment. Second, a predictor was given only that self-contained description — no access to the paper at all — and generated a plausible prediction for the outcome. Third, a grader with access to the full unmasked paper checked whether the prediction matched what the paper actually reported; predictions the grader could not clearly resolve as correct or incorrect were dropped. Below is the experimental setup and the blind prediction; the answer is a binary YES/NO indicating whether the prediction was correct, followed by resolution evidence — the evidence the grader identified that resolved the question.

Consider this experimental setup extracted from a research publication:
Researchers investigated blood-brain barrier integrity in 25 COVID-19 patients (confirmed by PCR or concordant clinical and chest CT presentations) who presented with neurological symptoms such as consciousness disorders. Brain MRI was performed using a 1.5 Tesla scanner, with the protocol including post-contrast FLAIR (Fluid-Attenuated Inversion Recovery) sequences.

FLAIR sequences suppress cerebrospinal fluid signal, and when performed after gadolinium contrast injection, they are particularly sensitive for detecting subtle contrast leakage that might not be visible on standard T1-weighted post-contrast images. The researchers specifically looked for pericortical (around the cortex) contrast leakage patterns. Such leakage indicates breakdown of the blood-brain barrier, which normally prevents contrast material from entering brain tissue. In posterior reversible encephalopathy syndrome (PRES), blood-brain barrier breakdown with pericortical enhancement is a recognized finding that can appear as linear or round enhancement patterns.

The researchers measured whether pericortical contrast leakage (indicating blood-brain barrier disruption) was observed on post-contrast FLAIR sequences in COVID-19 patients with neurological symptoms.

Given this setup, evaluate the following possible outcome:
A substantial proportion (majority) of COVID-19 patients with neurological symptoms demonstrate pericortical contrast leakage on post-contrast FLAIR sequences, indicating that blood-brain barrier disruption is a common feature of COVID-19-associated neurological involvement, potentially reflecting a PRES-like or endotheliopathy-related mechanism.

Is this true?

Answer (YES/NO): NO